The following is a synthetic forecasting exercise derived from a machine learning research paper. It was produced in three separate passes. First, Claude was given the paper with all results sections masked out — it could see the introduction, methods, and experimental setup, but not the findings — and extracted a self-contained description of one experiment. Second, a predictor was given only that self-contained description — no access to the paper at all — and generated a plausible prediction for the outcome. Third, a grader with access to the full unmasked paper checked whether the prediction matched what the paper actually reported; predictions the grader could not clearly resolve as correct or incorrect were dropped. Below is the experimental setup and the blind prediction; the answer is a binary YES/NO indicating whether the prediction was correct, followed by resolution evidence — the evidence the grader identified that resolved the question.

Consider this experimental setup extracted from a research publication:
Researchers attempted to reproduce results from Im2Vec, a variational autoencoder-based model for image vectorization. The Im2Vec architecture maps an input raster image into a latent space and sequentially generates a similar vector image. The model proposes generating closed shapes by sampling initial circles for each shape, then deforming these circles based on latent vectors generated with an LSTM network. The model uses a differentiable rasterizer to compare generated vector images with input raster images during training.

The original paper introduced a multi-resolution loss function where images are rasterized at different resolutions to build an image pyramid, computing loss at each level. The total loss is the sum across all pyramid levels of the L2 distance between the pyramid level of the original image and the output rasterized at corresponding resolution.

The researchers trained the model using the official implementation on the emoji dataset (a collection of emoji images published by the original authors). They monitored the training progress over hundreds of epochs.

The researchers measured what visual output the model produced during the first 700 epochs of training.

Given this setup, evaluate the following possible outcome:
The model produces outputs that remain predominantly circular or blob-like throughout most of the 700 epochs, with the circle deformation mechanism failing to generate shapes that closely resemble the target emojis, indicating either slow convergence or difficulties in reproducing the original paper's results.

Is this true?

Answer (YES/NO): NO